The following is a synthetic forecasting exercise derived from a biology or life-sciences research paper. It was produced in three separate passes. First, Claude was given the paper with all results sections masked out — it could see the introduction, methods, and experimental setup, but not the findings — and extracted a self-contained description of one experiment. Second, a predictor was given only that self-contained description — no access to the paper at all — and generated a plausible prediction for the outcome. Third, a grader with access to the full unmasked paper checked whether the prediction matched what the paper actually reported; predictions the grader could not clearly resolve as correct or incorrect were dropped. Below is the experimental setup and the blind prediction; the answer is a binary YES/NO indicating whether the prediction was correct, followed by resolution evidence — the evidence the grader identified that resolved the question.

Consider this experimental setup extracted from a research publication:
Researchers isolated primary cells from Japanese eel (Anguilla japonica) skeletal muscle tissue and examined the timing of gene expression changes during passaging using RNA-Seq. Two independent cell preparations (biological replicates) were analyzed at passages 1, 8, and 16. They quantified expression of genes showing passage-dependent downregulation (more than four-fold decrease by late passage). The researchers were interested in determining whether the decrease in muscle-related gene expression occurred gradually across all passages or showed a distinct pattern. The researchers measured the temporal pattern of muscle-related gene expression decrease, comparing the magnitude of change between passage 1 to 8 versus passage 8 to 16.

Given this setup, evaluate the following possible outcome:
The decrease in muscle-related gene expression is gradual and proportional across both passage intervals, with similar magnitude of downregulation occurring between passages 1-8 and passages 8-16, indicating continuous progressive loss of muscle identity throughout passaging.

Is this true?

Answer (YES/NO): NO